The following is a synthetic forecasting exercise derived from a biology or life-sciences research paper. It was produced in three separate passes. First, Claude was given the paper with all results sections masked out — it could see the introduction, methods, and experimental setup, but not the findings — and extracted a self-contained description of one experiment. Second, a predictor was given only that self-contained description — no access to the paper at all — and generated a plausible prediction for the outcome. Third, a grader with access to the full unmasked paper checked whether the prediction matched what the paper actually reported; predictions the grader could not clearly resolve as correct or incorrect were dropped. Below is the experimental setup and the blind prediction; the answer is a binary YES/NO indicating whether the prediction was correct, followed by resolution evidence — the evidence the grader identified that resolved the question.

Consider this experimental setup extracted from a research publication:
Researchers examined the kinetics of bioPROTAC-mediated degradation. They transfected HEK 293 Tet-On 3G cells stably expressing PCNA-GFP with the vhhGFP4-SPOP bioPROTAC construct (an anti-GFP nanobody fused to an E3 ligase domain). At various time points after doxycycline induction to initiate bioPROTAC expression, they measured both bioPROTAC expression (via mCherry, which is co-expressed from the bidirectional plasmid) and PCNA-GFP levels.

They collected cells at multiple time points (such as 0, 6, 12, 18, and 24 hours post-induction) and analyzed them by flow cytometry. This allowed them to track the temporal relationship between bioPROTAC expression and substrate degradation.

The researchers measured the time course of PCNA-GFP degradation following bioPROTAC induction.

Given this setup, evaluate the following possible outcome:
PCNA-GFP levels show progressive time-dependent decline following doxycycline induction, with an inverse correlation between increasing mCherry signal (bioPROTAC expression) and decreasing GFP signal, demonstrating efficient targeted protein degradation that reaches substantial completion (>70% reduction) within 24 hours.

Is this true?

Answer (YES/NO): NO